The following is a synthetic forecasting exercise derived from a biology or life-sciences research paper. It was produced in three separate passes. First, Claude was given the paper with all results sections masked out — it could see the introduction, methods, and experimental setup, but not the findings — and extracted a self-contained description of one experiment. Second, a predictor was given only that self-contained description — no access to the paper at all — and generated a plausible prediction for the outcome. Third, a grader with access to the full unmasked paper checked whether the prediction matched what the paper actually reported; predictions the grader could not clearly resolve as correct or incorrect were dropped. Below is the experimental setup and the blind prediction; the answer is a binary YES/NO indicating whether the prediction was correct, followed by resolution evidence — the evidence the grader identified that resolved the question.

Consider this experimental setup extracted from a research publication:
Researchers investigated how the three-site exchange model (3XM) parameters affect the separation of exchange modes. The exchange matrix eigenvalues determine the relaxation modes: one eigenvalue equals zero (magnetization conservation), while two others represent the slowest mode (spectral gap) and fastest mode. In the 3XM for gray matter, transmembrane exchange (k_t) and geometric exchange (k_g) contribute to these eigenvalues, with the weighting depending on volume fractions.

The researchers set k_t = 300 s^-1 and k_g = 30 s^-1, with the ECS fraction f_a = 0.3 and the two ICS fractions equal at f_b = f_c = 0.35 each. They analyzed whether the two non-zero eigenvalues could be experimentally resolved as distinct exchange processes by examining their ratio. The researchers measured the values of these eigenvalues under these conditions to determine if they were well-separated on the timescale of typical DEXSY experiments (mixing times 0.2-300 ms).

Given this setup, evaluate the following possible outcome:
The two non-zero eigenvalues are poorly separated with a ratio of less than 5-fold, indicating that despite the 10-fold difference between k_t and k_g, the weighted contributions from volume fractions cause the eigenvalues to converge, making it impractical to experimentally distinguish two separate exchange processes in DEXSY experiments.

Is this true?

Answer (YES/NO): YES